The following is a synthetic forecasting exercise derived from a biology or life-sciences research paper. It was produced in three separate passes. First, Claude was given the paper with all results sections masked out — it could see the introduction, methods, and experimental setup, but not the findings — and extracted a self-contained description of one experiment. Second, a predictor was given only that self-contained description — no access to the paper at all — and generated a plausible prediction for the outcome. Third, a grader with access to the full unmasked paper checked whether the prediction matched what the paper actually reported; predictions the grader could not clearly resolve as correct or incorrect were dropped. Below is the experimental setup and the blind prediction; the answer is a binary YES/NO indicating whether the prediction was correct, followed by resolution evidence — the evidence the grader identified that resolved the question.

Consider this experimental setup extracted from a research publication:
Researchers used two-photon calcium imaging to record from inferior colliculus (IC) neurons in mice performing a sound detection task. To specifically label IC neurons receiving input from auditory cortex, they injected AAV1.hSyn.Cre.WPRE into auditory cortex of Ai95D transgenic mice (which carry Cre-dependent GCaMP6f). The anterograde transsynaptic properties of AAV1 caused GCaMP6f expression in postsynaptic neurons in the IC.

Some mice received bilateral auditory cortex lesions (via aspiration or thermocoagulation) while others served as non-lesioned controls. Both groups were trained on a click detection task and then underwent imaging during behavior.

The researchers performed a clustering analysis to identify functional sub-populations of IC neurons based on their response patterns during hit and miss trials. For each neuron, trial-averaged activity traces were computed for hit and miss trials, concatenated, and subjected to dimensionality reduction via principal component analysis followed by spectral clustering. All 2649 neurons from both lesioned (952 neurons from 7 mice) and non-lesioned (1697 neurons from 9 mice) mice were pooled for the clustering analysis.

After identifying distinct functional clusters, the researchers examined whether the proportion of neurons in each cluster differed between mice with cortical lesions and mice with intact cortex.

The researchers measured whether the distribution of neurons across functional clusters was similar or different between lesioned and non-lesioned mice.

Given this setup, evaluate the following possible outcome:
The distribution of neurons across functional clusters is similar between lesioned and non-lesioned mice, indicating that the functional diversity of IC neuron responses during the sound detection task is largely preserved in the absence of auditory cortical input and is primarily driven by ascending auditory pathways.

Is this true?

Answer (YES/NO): NO